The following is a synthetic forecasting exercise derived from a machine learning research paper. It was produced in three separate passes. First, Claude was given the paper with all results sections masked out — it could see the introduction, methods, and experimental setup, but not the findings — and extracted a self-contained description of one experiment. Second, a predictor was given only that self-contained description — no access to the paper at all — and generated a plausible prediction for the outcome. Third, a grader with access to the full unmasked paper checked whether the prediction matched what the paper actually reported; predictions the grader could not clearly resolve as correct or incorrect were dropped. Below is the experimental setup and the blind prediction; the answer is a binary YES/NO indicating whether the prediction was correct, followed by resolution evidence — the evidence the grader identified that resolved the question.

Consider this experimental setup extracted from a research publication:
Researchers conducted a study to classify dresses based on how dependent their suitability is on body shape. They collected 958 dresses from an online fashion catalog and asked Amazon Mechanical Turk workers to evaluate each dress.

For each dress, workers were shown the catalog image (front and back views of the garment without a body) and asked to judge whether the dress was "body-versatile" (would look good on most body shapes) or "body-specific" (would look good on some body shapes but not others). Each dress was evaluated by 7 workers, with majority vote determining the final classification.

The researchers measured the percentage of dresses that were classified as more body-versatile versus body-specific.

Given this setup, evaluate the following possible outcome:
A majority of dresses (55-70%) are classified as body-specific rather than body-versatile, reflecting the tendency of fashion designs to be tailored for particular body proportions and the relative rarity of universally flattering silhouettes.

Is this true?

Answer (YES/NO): NO